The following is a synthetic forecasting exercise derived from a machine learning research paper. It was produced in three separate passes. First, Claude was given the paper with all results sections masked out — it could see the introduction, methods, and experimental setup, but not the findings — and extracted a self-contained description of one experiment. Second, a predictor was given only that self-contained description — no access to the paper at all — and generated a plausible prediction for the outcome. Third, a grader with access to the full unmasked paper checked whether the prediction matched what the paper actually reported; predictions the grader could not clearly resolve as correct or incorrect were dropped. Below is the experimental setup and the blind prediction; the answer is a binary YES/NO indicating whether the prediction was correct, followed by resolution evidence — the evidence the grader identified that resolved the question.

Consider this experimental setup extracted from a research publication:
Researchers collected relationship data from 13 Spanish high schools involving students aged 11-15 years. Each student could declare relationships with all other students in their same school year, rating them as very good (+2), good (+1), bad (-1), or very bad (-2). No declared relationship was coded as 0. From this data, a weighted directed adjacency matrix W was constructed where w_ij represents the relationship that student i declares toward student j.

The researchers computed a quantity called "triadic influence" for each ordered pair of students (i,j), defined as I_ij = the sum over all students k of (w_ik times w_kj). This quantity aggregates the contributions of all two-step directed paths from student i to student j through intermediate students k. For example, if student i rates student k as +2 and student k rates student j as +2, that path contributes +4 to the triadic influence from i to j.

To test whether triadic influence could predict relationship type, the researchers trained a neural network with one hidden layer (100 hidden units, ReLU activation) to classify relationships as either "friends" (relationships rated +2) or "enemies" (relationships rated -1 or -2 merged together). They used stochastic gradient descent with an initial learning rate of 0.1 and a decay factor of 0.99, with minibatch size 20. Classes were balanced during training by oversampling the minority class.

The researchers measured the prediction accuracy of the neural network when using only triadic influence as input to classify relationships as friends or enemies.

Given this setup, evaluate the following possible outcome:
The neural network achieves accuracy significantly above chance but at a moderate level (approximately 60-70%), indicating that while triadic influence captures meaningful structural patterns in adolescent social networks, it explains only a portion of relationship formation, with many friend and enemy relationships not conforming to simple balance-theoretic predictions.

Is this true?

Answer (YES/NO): NO